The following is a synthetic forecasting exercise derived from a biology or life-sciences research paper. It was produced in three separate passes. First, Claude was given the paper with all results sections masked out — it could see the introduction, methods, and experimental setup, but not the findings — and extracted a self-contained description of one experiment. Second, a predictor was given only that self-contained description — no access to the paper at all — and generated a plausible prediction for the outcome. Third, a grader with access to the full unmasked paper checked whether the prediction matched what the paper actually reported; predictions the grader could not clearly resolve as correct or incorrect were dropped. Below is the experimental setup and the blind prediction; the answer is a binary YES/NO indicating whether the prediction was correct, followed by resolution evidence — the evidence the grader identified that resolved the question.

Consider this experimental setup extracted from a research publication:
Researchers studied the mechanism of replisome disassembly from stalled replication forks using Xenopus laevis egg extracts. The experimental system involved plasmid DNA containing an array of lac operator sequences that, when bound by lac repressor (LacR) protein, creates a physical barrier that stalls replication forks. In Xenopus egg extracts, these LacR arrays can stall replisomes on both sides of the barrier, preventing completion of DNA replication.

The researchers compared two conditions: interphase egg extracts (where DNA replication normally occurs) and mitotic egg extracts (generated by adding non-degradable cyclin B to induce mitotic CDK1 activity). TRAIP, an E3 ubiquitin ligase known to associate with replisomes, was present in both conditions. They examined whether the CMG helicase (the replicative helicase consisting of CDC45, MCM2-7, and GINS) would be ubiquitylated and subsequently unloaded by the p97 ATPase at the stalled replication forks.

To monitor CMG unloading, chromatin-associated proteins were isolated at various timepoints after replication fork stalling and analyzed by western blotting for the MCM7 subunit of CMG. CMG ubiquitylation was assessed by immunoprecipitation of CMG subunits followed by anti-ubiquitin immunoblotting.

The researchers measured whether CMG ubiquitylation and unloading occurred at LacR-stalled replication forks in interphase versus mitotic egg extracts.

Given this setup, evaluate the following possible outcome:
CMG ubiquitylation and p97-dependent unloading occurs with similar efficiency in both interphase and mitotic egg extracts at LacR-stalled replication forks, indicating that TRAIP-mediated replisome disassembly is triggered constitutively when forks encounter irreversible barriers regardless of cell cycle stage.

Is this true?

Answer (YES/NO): NO